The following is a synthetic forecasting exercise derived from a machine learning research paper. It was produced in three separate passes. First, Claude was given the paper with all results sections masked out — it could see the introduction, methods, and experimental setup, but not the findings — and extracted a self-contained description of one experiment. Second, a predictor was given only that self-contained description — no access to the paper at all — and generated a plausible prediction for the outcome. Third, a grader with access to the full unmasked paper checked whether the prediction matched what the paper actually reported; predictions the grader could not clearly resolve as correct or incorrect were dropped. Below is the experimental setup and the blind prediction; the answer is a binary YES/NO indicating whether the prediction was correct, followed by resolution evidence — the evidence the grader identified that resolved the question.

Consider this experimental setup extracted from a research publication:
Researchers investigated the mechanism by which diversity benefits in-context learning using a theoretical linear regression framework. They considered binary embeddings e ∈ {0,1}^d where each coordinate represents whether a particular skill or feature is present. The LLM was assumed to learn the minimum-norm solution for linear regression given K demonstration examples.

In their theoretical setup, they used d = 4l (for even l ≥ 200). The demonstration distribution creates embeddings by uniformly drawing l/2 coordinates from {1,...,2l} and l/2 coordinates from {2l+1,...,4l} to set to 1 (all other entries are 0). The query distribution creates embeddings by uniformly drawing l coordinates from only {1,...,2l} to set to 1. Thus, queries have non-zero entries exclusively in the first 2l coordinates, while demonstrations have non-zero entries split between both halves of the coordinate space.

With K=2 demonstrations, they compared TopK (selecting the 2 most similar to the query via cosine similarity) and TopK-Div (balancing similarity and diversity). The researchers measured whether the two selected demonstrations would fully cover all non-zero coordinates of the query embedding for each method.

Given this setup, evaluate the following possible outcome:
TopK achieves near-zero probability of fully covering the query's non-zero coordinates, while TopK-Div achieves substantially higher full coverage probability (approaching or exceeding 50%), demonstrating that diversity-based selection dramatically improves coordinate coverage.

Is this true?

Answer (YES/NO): NO